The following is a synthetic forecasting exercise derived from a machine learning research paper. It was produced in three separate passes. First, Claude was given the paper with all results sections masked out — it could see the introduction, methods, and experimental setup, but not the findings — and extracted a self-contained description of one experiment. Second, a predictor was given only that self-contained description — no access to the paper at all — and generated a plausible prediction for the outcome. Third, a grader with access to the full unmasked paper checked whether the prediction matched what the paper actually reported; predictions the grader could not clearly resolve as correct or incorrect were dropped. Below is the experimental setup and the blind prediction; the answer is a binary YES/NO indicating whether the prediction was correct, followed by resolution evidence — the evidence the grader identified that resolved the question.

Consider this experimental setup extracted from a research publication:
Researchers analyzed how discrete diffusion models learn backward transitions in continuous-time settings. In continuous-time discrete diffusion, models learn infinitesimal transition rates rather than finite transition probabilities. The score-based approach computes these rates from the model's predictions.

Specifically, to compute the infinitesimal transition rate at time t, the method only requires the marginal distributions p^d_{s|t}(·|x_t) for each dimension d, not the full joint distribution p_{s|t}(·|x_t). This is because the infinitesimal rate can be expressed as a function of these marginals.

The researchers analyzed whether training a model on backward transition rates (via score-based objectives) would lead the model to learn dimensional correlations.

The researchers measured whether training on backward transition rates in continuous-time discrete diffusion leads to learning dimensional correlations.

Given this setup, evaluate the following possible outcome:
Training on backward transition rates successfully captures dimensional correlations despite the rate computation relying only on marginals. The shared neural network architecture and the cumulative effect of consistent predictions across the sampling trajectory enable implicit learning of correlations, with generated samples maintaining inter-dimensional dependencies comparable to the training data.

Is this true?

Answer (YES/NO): NO